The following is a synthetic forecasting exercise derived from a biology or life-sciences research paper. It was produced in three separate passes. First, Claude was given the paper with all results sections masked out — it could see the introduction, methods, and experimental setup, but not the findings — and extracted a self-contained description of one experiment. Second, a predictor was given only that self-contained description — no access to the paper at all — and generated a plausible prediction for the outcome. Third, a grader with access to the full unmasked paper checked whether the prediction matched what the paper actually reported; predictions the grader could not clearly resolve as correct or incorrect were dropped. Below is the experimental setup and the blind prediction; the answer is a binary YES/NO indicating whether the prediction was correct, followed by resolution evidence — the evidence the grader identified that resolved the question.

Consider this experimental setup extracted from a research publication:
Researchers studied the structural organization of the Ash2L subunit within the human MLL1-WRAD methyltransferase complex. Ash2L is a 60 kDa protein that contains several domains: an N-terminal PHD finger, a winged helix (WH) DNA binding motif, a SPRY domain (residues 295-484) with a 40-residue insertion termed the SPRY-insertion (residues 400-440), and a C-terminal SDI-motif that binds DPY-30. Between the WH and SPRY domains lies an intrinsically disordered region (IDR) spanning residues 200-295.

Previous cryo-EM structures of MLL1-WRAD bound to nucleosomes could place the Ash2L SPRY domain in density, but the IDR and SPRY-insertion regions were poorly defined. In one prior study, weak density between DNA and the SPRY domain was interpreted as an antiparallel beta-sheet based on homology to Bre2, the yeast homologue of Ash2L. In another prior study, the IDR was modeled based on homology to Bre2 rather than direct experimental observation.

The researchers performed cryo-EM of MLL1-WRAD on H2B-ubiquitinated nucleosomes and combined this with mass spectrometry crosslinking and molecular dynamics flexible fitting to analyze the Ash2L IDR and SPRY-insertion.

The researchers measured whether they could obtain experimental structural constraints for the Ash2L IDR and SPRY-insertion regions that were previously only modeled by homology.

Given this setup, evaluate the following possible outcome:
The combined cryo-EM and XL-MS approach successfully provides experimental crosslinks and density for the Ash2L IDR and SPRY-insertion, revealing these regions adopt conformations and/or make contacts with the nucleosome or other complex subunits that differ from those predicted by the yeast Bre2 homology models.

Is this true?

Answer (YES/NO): YES